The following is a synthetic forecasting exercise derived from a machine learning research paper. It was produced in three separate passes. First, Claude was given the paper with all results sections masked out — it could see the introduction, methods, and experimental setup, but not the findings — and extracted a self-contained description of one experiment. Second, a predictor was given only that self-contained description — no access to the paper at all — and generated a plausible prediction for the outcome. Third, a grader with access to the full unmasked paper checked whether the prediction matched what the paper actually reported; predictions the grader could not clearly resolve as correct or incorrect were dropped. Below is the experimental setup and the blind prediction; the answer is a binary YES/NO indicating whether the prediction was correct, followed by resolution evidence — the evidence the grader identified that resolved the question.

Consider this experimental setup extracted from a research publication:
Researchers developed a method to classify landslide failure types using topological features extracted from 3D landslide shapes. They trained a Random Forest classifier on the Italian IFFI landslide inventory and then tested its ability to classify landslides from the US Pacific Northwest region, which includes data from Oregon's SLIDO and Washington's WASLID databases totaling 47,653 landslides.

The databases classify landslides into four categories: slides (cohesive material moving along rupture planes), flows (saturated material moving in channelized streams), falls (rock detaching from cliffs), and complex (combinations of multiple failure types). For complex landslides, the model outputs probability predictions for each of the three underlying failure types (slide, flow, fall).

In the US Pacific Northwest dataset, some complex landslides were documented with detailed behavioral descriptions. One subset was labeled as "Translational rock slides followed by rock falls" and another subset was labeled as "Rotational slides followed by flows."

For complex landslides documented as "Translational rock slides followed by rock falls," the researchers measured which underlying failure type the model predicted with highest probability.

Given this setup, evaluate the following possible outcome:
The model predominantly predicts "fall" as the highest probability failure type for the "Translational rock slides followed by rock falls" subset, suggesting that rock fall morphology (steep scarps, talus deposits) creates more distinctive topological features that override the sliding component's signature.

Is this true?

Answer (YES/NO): NO